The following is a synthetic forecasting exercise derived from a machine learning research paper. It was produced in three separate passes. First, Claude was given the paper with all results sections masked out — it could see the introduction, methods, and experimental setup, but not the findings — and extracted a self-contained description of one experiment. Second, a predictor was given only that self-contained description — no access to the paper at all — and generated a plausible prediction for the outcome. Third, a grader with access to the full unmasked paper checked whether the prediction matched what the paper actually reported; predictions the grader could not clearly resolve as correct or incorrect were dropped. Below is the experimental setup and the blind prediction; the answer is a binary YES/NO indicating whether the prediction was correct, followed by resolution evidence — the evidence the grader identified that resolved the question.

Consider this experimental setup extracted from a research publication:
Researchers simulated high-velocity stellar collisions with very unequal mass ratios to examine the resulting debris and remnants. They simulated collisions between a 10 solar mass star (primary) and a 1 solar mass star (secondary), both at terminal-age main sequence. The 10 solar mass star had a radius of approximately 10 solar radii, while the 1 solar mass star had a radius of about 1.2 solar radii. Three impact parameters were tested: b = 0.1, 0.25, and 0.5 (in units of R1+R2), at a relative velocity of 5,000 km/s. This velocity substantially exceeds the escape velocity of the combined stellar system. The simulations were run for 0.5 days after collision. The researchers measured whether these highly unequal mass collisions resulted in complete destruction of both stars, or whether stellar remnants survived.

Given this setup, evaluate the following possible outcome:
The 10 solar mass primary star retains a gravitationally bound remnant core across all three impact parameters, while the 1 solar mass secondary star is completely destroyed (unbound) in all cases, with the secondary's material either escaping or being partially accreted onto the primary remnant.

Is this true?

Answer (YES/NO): NO